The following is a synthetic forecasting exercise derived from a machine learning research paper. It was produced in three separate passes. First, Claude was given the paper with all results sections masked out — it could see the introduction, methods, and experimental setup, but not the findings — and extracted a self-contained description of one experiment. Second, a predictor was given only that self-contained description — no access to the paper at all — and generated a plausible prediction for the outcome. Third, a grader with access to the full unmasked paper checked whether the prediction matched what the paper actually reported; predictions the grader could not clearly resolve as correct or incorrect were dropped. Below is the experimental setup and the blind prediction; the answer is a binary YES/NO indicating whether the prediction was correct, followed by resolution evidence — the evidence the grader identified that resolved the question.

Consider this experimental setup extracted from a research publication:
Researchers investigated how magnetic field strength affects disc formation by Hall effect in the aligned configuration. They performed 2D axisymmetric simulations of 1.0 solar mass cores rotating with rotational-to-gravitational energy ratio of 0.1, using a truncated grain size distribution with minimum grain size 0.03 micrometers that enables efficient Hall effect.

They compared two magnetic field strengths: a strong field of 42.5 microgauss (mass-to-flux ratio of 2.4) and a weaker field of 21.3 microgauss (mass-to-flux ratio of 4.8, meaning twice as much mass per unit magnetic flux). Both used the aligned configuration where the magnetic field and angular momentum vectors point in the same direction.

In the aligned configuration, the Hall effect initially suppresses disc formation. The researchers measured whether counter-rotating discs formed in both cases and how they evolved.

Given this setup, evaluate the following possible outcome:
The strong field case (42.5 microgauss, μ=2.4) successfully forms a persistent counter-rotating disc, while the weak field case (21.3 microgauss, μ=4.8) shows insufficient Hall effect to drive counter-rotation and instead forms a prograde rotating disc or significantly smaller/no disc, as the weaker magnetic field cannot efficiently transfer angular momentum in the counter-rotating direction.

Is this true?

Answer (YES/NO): NO